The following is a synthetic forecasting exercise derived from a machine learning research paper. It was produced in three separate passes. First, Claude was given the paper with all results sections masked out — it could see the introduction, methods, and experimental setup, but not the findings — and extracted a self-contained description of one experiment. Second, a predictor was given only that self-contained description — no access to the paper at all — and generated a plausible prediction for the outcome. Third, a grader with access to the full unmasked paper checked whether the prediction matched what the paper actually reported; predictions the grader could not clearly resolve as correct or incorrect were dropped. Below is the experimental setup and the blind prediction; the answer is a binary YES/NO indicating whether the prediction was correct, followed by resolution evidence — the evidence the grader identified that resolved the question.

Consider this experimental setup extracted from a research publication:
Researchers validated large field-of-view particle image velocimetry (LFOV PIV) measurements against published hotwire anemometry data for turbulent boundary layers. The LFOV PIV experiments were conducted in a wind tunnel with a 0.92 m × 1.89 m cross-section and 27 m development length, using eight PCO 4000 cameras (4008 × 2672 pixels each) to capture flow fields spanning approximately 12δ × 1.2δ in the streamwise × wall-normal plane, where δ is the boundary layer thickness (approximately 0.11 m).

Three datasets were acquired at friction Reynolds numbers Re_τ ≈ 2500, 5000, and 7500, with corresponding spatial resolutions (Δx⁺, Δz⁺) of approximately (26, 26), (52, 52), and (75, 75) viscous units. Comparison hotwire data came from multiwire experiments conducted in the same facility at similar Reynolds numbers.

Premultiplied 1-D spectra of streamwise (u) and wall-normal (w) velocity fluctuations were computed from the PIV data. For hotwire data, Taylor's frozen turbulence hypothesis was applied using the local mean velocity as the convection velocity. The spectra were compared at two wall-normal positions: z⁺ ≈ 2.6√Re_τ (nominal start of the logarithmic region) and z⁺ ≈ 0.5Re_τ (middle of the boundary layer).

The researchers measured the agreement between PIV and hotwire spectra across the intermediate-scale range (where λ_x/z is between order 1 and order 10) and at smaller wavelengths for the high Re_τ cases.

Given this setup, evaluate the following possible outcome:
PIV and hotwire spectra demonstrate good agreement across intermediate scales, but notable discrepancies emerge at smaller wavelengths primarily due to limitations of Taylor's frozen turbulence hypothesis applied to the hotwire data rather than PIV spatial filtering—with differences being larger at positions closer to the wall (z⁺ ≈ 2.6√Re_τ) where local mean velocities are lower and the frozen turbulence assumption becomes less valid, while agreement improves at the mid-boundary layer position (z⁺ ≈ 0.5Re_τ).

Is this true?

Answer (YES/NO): NO